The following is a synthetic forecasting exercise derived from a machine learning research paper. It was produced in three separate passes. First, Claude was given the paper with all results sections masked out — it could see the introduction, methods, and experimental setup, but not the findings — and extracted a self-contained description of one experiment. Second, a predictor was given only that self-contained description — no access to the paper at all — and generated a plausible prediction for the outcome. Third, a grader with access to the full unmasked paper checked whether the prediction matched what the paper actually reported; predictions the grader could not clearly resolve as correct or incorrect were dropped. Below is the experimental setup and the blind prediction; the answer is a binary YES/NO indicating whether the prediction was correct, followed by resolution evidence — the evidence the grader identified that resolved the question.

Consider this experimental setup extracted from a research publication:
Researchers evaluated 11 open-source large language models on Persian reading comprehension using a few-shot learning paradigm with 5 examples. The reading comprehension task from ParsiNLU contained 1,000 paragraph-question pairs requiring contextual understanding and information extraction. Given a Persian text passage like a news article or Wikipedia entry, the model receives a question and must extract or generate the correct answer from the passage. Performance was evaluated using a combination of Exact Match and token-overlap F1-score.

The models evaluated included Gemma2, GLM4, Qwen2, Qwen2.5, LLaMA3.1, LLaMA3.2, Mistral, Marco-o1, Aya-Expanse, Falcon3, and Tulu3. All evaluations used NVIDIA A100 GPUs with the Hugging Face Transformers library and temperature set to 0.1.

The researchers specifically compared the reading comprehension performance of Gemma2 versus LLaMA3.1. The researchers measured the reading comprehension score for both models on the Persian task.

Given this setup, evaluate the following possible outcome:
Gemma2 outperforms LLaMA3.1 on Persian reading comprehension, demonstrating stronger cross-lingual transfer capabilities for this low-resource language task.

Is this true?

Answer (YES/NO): YES